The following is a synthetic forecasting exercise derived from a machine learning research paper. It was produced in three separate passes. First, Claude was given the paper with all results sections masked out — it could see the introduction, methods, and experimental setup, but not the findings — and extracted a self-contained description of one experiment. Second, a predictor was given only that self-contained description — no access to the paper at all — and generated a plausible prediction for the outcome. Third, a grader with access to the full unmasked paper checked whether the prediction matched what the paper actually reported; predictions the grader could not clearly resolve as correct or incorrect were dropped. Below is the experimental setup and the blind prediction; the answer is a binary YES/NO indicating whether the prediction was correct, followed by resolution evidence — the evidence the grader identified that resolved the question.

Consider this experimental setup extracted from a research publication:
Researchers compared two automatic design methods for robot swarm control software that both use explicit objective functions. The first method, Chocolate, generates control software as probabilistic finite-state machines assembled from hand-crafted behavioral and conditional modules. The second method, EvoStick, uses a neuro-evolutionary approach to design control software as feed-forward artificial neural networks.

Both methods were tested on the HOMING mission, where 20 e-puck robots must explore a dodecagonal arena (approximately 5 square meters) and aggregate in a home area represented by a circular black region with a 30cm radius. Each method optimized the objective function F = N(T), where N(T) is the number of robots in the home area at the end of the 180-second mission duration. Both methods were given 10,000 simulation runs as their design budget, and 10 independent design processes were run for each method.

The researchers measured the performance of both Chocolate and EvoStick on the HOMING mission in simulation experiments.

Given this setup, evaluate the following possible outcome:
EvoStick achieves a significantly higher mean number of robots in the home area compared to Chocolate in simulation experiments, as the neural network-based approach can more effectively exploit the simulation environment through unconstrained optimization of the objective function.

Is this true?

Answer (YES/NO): NO